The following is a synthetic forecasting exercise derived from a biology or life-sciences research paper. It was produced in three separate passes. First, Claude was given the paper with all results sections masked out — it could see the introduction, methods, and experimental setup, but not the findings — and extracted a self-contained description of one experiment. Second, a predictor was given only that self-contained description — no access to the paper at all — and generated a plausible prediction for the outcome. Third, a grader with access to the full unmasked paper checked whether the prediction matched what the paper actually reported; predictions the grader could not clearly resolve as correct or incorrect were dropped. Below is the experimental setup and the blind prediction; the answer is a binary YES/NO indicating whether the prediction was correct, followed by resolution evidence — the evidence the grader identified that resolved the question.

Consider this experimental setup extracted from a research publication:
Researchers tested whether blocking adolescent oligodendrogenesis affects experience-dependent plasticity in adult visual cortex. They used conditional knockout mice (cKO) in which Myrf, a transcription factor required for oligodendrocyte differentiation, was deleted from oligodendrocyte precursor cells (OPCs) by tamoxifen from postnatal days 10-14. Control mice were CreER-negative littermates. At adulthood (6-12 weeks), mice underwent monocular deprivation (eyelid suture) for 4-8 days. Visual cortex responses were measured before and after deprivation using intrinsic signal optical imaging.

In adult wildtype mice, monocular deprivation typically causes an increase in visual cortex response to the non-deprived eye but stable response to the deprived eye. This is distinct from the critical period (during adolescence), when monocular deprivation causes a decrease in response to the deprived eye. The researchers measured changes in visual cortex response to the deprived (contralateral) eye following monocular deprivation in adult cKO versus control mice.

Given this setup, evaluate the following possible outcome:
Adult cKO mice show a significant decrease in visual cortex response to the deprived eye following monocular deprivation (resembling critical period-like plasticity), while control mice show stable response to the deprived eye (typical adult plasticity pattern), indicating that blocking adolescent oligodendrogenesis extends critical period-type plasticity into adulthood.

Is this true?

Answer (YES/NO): YES